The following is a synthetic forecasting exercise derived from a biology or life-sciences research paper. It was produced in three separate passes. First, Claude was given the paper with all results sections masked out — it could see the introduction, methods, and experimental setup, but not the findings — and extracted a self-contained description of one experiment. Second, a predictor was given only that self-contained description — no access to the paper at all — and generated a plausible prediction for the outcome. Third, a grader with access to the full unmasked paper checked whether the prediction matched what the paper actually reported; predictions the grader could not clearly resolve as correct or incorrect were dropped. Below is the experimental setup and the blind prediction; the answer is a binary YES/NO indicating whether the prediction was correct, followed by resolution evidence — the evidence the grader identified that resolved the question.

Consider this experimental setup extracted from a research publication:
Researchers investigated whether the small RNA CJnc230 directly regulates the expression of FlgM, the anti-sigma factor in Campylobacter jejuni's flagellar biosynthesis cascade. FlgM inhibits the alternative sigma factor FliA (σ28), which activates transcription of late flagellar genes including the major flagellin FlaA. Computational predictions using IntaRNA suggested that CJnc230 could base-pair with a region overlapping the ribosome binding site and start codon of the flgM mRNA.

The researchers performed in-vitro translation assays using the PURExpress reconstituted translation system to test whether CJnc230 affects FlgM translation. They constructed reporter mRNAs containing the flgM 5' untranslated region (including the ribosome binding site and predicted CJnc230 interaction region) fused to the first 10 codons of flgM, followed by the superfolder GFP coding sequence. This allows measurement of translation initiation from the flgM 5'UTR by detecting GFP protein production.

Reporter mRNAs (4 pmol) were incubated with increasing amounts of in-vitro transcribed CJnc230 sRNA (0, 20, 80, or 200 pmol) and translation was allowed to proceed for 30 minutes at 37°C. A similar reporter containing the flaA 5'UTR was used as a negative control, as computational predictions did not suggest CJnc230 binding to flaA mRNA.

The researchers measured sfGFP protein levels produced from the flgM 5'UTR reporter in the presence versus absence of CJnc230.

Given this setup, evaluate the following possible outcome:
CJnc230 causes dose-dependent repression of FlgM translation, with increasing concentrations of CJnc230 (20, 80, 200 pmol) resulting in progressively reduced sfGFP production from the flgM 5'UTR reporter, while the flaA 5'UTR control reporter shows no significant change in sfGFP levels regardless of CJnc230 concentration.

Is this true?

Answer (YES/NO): YES